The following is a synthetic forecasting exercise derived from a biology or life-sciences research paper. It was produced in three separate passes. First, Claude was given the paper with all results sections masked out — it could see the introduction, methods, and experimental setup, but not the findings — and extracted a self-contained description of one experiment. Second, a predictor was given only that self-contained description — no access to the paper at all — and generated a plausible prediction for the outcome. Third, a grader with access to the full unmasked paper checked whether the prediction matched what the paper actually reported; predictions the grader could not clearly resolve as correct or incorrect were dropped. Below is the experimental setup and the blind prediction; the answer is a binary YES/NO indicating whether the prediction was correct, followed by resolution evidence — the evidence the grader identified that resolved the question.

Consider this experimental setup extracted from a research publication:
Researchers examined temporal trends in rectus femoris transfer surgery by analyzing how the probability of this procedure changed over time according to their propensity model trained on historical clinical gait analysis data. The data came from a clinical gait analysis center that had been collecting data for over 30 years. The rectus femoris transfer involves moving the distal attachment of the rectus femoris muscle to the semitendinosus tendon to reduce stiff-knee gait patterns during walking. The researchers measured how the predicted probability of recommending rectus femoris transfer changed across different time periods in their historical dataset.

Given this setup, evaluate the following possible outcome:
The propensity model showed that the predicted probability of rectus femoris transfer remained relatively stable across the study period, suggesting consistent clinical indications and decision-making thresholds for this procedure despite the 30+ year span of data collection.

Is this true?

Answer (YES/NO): NO